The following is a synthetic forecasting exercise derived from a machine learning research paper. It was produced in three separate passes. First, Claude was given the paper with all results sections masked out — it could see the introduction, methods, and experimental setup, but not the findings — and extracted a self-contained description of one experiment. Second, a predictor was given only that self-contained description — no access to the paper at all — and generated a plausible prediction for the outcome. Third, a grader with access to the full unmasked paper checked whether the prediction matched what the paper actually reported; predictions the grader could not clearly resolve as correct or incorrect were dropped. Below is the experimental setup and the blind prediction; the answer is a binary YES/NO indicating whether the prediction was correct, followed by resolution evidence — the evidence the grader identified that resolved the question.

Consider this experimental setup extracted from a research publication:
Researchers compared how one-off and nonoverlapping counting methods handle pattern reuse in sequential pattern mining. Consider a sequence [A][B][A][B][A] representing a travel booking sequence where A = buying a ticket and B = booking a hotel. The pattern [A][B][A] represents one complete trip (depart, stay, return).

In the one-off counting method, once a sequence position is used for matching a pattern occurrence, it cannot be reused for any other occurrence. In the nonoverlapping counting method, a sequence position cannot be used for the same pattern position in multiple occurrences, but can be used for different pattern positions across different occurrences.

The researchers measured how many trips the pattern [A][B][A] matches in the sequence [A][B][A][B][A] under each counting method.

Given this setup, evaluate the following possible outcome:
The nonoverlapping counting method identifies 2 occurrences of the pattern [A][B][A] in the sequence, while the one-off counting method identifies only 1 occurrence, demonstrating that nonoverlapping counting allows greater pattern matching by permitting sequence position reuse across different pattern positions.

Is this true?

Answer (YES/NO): YES